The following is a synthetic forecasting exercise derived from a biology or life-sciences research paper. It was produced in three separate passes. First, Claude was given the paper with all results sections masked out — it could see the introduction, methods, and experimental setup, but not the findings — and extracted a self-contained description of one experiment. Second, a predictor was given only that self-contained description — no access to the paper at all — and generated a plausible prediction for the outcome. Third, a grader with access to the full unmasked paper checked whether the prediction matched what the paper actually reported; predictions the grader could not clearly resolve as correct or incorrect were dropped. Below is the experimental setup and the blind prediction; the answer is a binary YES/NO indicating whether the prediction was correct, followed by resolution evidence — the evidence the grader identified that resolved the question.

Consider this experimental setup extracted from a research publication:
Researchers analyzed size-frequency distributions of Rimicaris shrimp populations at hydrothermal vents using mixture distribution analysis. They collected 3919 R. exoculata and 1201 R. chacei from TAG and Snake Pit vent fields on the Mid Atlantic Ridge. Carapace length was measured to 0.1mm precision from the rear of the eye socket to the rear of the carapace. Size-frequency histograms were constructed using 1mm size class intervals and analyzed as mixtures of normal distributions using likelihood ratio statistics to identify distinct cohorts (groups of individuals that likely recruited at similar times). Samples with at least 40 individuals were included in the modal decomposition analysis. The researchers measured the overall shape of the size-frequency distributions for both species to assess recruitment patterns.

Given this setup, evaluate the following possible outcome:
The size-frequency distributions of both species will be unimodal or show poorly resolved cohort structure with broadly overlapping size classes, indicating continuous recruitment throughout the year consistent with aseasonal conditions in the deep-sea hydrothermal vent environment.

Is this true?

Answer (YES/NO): NO